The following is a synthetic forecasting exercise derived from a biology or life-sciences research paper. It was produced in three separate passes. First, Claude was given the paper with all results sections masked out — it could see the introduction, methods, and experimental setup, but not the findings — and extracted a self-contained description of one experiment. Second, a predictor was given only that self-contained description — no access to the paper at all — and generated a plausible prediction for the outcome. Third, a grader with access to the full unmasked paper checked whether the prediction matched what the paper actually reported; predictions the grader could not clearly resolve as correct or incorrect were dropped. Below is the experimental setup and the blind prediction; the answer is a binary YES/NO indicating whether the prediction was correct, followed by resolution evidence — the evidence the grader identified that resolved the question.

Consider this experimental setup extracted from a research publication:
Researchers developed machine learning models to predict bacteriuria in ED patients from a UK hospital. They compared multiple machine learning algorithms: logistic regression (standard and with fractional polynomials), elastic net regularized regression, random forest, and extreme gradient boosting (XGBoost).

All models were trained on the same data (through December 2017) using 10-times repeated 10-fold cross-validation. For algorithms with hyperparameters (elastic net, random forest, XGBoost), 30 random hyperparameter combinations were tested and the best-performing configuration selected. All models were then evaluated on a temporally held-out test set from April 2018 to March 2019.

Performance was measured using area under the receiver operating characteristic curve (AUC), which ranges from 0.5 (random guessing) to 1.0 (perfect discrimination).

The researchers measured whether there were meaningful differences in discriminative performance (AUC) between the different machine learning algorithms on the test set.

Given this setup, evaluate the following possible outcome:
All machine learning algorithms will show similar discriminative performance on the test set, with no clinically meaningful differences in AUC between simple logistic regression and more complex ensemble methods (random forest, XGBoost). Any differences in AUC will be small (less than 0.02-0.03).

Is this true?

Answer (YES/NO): YES